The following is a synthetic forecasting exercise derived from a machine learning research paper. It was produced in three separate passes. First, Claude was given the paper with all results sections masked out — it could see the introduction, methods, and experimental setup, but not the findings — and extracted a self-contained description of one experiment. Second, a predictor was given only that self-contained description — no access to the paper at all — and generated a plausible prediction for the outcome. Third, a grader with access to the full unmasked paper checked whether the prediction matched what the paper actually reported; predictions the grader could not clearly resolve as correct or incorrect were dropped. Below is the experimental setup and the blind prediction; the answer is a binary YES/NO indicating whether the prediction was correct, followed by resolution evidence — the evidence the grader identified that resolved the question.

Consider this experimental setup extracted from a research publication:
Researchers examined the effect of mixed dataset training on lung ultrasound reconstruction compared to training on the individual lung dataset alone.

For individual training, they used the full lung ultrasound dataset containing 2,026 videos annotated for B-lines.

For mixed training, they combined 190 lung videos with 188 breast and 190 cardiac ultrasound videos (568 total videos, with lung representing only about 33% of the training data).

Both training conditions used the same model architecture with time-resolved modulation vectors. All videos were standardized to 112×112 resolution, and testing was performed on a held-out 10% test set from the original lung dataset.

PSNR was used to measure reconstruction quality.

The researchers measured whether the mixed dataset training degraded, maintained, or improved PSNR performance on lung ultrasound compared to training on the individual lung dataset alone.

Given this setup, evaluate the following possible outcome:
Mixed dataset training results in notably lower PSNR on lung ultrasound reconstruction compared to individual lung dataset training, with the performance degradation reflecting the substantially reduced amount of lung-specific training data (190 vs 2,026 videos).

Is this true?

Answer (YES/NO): NO